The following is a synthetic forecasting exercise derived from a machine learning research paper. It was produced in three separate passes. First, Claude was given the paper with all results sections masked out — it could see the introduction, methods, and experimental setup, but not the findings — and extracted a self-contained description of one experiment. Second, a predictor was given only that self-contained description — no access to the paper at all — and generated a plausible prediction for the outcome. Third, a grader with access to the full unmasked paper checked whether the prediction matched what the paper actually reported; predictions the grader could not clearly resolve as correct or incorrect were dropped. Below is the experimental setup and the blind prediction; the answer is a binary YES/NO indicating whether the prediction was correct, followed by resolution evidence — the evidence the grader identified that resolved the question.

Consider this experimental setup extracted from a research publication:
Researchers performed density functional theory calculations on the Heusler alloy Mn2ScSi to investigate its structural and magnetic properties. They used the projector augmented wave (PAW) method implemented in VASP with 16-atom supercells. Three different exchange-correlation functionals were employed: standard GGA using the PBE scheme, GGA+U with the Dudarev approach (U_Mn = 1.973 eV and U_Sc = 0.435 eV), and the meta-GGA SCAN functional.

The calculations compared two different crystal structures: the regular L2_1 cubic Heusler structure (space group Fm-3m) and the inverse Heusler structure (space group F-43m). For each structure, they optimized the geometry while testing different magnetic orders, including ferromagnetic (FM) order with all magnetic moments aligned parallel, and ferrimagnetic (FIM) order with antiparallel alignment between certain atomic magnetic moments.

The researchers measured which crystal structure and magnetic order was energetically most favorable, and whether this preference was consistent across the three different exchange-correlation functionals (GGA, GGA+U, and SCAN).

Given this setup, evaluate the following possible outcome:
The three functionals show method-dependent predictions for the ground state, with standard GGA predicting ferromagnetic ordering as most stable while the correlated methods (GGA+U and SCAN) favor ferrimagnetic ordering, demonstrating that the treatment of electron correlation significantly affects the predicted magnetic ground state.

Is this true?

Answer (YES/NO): NO